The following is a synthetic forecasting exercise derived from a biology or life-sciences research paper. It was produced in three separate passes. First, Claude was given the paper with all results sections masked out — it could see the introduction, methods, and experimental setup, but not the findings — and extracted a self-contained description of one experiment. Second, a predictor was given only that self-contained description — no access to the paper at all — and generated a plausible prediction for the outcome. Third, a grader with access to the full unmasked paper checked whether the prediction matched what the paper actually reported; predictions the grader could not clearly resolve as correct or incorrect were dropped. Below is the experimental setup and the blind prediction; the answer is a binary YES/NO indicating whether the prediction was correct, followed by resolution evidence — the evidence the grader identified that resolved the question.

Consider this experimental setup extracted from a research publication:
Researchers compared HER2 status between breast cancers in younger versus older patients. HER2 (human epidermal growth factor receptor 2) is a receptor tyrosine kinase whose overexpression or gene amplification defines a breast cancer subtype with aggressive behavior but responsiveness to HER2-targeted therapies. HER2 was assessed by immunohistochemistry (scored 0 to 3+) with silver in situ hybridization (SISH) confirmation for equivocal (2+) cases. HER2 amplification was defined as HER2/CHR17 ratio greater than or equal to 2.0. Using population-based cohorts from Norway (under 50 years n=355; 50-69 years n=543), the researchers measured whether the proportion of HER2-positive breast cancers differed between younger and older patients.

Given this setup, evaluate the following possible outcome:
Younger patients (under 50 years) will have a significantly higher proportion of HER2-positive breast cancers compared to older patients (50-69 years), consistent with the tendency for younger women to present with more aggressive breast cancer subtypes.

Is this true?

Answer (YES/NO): YES